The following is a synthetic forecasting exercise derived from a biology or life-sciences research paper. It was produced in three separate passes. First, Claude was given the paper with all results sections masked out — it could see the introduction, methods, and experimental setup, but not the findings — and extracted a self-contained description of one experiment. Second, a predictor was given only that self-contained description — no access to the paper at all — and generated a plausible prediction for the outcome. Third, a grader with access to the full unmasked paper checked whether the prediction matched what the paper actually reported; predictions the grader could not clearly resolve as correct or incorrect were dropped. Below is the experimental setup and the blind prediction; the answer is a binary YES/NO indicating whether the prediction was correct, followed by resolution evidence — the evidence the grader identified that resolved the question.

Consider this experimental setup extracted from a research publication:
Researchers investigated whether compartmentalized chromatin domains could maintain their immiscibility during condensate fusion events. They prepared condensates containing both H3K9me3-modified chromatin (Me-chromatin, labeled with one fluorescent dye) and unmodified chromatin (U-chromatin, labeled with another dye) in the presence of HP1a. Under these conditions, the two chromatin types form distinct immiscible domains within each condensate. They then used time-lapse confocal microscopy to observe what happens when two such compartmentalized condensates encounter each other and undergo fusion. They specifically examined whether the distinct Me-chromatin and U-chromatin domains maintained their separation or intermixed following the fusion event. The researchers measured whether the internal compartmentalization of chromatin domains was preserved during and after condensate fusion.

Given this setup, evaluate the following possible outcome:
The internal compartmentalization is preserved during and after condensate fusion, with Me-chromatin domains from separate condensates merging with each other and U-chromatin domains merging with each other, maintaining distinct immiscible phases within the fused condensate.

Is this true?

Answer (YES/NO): YES